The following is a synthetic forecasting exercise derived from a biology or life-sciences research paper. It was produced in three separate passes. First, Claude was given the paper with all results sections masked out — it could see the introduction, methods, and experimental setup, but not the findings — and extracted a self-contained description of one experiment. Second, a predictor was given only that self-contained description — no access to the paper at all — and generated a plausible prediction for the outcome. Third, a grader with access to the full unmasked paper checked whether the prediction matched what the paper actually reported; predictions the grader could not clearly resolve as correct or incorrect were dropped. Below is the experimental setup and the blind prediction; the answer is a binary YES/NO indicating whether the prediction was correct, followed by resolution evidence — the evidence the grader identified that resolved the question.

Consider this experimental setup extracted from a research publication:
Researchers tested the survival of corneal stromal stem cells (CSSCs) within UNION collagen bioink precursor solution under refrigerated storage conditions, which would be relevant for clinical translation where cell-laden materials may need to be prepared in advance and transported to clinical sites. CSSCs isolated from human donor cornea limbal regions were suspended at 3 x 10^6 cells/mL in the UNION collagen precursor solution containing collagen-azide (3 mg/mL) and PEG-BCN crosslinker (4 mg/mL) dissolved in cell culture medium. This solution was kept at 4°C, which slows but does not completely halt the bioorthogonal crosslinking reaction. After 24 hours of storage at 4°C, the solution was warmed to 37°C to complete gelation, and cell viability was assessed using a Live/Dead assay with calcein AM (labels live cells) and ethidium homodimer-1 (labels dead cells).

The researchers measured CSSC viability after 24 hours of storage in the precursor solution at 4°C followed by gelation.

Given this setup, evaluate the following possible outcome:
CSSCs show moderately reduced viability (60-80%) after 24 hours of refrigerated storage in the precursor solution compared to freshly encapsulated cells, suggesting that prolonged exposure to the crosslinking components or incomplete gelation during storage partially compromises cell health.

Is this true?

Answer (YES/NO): NO